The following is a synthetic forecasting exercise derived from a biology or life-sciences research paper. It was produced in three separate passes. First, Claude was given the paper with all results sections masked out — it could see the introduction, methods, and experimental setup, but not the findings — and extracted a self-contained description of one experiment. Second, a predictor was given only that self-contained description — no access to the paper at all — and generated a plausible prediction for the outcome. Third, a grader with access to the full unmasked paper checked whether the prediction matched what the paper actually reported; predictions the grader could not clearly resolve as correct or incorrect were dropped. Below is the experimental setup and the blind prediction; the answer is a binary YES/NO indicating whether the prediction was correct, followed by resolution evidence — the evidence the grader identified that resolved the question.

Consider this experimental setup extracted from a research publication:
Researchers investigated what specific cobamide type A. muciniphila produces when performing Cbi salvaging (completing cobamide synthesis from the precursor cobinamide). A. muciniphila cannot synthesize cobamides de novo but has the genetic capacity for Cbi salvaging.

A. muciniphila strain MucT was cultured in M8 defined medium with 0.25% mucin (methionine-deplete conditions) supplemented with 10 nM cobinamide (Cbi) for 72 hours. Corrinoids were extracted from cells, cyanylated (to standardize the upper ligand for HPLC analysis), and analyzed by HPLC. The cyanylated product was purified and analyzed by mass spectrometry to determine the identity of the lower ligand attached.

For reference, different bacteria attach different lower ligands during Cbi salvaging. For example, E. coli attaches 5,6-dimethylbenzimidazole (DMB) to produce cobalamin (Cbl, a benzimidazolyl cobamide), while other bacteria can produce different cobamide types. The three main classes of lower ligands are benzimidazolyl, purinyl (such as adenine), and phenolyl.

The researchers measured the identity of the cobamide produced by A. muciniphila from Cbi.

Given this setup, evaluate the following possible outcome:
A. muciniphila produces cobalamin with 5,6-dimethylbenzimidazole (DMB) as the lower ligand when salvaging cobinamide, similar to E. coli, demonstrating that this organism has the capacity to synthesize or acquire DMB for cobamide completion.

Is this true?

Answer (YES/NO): NO